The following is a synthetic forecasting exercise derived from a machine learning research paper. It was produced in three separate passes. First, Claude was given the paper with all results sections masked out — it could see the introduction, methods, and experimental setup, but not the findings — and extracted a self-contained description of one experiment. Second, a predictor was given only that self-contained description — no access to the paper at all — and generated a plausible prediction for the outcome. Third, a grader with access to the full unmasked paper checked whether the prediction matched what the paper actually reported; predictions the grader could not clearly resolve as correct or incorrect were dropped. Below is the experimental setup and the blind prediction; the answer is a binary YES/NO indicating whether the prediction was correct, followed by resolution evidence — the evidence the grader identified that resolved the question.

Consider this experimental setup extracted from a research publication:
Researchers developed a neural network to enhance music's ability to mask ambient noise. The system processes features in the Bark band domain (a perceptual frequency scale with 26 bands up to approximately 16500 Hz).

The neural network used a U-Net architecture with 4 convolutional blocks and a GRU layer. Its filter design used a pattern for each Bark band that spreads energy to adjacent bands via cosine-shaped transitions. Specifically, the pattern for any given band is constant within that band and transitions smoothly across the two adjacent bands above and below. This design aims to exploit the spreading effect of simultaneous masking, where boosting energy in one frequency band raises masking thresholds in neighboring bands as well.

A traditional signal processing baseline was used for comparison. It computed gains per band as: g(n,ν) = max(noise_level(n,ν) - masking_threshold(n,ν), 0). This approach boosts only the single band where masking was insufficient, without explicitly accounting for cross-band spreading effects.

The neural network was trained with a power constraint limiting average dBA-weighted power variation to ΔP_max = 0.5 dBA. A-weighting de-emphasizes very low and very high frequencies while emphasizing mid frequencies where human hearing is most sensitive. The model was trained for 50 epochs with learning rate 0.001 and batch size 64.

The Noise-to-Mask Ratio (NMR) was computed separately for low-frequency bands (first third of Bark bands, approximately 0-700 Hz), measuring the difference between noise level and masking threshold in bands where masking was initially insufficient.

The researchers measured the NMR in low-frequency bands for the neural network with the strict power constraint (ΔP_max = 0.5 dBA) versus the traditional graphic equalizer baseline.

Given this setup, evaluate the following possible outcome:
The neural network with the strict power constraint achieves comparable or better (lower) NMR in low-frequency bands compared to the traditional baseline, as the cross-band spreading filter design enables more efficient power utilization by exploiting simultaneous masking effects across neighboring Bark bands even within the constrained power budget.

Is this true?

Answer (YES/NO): NO